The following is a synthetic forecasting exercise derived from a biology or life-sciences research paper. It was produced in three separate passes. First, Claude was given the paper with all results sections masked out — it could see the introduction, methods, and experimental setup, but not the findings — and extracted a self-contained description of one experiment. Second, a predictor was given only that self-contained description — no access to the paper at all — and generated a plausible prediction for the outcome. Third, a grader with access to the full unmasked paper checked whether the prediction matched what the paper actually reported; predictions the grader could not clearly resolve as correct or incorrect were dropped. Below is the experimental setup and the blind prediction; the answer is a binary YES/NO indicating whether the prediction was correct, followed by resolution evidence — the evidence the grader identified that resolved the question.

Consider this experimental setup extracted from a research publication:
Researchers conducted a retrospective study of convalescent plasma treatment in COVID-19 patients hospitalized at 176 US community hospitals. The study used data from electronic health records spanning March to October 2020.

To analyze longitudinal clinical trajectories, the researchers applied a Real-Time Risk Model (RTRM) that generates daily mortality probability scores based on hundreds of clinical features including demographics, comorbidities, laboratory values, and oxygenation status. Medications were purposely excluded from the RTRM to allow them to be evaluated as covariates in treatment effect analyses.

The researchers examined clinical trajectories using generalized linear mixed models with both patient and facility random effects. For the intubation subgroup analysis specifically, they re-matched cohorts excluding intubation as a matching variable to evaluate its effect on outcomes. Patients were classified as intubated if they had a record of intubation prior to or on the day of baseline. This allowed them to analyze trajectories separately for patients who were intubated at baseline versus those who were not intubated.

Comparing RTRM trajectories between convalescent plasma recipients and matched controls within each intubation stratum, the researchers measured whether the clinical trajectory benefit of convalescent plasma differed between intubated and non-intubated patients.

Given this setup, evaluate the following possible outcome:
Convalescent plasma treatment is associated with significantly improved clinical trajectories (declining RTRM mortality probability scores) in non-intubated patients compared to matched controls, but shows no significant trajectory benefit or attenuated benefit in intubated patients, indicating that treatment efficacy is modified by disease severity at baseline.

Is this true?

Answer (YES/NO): NO